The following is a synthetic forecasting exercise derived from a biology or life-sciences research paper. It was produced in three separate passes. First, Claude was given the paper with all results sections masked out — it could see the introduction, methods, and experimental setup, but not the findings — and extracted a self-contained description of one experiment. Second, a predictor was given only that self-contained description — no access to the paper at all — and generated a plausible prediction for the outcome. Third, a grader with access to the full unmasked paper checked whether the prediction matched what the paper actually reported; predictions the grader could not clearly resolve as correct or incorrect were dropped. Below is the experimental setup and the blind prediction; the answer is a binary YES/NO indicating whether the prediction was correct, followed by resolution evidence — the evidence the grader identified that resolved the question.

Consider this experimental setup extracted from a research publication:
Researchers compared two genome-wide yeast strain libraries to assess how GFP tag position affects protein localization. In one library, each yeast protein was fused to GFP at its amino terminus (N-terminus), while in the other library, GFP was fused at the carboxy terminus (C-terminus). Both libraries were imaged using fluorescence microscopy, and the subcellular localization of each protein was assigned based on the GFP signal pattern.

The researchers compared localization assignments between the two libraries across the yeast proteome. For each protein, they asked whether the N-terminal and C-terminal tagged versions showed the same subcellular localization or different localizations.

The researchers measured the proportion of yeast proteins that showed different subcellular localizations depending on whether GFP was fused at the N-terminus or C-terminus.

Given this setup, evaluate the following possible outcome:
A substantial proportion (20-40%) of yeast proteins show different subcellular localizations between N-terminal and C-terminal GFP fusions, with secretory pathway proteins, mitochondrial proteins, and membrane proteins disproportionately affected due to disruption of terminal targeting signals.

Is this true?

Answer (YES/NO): NO